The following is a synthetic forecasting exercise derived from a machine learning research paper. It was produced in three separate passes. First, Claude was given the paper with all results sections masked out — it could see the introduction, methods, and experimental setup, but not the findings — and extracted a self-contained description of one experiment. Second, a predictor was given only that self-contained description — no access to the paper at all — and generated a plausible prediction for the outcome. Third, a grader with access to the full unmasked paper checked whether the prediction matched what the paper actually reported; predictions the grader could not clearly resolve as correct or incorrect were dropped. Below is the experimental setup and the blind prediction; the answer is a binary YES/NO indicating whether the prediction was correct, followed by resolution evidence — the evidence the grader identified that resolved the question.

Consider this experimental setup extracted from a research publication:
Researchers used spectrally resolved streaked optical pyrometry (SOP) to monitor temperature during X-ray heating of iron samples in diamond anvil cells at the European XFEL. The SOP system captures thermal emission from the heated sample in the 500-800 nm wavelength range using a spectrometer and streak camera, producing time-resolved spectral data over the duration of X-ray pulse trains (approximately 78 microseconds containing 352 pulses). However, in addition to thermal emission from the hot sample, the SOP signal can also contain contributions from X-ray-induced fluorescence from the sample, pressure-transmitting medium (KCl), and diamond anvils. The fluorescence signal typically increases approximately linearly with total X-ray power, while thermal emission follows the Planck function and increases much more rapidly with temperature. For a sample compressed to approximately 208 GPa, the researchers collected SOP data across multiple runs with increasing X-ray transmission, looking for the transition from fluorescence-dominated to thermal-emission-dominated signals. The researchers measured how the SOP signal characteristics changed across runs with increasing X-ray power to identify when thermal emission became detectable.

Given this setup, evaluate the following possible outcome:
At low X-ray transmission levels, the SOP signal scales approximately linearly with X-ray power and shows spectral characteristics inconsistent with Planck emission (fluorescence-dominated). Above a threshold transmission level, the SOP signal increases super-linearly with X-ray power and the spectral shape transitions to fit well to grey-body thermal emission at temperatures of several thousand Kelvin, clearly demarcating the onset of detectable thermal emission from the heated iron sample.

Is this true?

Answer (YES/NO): YES